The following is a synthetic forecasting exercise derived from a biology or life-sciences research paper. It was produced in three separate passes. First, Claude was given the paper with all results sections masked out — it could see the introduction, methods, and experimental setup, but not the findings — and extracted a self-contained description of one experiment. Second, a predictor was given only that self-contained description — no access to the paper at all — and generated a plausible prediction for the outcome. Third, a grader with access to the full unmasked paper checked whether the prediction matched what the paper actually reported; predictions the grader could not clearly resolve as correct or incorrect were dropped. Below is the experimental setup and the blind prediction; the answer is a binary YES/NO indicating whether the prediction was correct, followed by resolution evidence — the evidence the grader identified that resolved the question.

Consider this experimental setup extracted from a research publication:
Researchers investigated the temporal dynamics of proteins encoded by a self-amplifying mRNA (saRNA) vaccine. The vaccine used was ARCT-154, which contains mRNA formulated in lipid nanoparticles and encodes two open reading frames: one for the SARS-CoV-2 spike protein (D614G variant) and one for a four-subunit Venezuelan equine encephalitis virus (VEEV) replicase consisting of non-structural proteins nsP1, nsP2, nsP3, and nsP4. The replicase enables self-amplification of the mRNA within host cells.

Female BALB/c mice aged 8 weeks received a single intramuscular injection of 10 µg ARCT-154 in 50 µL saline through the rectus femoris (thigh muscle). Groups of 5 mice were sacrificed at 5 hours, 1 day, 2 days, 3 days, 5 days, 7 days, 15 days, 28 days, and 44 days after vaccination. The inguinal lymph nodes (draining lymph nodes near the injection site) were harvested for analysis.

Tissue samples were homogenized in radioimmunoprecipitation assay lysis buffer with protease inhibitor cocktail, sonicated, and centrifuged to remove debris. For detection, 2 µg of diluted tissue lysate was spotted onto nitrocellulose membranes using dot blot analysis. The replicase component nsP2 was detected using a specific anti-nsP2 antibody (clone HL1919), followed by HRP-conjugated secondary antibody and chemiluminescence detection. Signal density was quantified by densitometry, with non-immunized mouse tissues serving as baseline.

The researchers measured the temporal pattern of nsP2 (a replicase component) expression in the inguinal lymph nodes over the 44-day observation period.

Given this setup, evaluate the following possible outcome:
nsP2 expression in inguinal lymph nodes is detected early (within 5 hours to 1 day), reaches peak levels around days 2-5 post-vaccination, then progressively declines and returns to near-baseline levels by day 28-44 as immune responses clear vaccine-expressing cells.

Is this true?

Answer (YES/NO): NO